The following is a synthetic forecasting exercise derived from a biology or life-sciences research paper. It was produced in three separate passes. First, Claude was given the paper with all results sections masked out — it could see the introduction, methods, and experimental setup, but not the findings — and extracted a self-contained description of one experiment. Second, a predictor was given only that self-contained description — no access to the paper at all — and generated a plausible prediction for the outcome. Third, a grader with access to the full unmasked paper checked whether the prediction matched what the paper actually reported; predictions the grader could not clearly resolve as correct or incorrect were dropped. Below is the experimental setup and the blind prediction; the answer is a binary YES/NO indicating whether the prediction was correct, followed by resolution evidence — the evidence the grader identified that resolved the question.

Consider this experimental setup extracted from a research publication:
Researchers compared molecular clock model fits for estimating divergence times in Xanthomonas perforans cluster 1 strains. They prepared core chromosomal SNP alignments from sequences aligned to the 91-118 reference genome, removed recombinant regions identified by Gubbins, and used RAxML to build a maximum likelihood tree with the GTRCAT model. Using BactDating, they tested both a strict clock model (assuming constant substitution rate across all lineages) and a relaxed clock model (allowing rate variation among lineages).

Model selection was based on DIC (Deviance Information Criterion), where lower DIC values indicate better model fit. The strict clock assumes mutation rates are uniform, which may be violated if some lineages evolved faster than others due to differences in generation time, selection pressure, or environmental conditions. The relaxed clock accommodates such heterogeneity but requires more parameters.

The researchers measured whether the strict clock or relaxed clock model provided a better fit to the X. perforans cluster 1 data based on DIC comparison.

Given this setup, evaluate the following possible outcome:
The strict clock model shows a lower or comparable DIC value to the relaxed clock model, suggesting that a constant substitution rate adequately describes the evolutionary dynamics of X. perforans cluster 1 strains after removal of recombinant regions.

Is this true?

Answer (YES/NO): YES